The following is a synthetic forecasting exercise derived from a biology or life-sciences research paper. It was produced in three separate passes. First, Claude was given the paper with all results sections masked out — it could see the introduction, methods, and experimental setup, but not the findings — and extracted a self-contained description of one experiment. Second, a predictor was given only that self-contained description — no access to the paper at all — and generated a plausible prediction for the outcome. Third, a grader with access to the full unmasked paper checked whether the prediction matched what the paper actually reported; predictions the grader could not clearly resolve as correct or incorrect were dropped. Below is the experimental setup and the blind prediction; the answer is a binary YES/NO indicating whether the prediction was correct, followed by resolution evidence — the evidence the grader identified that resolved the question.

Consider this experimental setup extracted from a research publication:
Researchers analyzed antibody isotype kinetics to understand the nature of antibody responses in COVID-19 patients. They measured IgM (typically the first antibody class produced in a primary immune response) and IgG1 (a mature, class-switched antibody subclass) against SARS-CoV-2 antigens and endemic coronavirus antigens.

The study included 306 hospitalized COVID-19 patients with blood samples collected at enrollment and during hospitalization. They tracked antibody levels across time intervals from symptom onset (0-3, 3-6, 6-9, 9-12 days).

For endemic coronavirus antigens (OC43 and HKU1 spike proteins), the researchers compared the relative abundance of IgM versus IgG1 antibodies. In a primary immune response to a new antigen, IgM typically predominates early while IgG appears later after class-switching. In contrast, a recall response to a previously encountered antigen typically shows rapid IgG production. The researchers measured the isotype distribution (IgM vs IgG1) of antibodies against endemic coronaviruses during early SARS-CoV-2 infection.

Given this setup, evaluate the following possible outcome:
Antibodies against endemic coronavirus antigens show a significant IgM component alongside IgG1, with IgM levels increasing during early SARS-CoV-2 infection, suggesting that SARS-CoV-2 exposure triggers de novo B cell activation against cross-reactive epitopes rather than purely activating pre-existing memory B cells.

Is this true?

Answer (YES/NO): NO